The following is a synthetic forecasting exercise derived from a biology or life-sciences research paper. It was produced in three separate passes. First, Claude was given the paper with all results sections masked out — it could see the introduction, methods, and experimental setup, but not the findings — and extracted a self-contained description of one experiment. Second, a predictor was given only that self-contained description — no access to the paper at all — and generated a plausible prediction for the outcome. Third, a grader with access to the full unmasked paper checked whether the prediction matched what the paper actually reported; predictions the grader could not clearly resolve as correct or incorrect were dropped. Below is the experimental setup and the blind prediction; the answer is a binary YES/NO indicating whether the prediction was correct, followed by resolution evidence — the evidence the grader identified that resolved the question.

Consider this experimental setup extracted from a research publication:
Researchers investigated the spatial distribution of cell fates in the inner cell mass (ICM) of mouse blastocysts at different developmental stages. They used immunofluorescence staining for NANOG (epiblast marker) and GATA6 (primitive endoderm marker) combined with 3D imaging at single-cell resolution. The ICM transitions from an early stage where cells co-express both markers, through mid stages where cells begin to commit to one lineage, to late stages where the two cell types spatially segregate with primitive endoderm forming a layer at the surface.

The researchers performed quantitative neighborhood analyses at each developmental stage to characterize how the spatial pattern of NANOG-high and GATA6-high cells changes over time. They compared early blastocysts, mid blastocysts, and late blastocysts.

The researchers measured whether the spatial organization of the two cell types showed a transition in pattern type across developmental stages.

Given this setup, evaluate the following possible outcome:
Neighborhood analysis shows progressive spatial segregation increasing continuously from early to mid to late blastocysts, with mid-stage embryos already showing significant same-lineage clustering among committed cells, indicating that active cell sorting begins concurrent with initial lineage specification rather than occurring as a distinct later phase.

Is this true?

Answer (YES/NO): NO